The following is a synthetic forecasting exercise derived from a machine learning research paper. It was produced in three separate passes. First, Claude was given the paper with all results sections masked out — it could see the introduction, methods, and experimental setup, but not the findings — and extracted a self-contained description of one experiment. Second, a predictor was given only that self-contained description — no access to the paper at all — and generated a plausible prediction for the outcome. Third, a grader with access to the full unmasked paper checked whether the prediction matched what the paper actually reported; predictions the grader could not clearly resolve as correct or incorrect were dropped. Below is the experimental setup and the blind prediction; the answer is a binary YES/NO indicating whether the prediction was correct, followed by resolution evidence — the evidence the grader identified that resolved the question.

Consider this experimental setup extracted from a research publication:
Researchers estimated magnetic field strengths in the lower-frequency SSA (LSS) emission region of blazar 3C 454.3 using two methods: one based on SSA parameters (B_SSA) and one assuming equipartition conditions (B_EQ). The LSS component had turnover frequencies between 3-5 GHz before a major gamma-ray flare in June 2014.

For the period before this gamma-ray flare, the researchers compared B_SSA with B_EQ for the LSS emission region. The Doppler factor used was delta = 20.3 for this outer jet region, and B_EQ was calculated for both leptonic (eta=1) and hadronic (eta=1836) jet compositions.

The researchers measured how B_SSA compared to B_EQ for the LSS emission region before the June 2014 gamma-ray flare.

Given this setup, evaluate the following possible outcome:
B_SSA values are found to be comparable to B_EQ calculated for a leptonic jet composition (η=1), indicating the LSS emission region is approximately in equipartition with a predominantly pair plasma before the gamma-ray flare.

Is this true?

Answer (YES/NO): NO